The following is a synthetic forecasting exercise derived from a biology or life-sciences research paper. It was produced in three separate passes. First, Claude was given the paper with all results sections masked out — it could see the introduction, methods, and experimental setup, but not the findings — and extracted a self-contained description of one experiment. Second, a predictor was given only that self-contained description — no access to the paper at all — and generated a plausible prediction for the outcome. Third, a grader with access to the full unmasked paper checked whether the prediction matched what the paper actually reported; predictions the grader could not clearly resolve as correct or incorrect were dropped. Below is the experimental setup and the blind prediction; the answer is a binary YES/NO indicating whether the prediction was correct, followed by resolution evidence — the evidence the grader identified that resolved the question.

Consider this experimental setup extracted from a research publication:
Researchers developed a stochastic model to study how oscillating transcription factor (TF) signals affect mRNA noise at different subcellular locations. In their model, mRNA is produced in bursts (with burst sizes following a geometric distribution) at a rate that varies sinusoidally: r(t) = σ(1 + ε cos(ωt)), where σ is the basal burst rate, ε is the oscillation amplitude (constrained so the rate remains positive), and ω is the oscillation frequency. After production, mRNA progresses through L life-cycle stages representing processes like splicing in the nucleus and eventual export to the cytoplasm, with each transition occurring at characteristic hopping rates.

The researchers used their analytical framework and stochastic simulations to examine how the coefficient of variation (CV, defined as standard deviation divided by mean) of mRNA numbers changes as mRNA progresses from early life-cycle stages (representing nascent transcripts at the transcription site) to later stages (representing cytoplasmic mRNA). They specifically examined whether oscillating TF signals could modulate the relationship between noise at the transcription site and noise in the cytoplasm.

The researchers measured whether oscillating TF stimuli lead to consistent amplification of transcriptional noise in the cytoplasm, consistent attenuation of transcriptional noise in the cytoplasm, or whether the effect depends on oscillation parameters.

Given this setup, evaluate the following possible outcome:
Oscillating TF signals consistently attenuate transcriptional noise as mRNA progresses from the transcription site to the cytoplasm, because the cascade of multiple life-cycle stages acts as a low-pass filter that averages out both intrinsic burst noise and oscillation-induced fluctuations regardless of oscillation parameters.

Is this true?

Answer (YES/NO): NO